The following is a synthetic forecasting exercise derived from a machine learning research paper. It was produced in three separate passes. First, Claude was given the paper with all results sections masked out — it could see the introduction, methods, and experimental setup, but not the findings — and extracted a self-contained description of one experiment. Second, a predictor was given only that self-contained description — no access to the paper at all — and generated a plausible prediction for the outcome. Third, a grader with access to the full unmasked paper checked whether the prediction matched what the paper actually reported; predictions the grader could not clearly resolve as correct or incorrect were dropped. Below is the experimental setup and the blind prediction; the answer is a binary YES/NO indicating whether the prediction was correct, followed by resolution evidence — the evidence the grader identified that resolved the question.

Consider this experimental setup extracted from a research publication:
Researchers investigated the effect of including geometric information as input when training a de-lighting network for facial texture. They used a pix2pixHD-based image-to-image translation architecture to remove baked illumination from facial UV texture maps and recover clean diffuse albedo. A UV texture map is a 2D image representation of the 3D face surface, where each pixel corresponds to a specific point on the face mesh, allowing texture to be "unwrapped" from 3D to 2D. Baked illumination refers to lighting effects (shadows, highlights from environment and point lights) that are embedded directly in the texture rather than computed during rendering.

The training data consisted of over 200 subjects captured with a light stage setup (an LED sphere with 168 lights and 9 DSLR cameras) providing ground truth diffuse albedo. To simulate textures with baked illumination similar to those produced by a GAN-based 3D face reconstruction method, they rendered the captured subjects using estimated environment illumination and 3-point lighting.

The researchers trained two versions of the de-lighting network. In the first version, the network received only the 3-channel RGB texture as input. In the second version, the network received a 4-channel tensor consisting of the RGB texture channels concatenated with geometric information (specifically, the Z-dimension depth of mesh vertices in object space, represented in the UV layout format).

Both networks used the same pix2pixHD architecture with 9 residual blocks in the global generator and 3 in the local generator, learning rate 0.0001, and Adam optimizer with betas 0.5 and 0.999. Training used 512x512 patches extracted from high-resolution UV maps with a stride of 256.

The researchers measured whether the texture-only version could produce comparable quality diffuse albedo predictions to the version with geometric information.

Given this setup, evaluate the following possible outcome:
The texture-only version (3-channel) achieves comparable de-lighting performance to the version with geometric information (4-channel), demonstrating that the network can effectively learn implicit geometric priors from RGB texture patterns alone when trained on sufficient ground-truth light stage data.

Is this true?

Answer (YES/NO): NO